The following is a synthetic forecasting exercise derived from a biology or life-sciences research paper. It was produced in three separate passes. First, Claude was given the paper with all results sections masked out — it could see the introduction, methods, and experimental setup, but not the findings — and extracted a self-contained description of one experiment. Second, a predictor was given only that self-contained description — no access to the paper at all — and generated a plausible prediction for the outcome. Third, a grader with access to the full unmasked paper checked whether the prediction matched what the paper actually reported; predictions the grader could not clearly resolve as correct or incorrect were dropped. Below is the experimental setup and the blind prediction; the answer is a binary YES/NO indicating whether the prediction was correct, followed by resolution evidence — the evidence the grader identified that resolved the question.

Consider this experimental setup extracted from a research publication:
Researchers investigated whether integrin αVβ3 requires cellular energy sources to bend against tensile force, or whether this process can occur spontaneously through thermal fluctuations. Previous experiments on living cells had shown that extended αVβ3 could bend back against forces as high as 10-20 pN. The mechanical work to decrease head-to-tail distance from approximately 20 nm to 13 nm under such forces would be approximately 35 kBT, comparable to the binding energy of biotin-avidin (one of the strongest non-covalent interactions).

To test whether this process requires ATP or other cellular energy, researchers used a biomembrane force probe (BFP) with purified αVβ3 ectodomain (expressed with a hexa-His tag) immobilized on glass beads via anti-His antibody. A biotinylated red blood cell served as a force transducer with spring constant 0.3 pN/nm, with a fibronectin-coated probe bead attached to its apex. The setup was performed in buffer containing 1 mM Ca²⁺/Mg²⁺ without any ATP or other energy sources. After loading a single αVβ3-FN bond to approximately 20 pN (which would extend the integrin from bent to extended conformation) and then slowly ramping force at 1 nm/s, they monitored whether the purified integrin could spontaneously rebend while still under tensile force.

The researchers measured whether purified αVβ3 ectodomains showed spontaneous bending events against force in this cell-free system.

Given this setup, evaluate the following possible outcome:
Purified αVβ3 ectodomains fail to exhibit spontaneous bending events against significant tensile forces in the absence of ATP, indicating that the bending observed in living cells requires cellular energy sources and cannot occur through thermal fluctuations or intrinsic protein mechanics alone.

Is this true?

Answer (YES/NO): NO